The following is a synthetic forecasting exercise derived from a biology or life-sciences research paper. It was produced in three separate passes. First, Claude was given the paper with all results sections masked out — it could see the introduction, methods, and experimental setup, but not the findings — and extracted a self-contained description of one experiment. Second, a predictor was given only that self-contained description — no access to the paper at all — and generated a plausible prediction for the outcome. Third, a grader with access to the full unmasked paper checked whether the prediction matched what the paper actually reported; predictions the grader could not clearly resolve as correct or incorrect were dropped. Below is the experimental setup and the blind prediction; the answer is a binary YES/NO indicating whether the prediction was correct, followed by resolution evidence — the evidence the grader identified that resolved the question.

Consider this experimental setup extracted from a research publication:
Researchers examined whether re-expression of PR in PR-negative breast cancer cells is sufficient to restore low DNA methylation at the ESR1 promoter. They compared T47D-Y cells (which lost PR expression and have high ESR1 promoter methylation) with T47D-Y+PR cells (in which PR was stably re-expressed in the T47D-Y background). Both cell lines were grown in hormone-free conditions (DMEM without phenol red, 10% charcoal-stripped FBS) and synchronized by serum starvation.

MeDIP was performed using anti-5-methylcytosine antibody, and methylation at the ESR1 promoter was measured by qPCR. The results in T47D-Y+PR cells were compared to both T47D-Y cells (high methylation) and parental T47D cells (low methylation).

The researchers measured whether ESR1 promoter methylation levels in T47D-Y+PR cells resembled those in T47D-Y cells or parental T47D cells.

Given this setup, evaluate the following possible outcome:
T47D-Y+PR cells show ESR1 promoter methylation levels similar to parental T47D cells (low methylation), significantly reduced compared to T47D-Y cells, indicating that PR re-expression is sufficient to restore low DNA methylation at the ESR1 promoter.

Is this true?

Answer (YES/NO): NO